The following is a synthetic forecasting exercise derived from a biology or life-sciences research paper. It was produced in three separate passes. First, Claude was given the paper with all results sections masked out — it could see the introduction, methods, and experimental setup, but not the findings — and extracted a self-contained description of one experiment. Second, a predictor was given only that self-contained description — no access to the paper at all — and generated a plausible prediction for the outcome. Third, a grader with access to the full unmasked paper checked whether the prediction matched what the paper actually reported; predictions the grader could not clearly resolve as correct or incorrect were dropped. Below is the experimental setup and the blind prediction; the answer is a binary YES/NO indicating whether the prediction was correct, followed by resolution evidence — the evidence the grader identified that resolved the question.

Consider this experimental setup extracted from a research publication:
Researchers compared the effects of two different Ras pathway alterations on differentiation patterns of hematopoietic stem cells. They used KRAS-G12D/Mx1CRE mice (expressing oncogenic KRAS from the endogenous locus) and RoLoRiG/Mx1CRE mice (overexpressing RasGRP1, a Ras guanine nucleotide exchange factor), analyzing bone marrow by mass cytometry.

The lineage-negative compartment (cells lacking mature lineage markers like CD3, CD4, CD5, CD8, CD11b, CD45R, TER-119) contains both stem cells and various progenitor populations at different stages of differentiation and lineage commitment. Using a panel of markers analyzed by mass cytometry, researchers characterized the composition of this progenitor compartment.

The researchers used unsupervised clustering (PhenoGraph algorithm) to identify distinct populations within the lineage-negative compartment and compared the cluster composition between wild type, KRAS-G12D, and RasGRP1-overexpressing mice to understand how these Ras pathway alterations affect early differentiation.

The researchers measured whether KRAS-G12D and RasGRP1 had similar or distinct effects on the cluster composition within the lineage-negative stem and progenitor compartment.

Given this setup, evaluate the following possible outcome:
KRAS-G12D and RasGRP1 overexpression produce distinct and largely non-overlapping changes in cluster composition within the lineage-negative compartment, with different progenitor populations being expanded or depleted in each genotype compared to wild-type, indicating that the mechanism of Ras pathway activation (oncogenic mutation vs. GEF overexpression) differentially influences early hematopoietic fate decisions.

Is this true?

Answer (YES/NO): YES